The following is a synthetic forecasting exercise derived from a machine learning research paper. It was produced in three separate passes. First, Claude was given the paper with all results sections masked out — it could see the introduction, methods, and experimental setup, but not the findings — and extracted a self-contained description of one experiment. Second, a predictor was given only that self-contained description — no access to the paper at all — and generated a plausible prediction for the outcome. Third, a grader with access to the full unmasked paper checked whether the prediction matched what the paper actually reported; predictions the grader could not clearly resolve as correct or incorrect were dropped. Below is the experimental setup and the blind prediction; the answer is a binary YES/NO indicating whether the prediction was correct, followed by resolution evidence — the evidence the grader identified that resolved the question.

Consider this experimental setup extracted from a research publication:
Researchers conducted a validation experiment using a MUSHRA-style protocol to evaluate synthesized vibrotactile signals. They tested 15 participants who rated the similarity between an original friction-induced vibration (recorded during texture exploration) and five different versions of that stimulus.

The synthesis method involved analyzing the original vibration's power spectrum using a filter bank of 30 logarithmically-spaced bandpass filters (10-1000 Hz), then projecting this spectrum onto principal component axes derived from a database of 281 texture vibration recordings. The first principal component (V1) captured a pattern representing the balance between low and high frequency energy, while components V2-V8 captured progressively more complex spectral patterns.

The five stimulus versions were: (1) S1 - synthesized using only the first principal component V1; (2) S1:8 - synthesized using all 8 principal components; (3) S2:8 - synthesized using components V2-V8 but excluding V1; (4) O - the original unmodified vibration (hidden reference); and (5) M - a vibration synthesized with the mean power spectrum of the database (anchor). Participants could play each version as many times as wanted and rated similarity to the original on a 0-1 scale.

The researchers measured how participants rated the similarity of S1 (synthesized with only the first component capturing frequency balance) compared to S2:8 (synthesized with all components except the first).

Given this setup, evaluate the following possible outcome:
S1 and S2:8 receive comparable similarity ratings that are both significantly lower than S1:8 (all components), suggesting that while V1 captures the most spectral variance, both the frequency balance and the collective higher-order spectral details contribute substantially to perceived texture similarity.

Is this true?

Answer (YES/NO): NO